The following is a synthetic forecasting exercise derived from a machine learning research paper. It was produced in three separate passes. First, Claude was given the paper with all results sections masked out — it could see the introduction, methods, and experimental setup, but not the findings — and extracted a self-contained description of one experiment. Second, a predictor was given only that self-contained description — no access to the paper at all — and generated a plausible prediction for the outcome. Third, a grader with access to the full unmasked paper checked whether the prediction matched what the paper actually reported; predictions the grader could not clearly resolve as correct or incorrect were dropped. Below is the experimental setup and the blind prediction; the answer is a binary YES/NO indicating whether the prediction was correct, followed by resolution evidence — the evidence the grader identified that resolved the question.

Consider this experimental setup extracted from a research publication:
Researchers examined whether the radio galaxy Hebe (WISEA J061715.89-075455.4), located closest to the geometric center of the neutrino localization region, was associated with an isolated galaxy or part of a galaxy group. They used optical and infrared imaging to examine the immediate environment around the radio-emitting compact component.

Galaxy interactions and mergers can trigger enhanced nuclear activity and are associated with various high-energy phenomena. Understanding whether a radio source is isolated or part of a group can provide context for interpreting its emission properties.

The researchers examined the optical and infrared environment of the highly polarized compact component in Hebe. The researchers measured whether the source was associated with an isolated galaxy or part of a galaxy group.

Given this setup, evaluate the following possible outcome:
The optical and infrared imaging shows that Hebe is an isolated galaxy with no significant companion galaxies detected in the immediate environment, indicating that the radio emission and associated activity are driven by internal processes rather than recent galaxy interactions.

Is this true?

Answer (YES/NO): NO